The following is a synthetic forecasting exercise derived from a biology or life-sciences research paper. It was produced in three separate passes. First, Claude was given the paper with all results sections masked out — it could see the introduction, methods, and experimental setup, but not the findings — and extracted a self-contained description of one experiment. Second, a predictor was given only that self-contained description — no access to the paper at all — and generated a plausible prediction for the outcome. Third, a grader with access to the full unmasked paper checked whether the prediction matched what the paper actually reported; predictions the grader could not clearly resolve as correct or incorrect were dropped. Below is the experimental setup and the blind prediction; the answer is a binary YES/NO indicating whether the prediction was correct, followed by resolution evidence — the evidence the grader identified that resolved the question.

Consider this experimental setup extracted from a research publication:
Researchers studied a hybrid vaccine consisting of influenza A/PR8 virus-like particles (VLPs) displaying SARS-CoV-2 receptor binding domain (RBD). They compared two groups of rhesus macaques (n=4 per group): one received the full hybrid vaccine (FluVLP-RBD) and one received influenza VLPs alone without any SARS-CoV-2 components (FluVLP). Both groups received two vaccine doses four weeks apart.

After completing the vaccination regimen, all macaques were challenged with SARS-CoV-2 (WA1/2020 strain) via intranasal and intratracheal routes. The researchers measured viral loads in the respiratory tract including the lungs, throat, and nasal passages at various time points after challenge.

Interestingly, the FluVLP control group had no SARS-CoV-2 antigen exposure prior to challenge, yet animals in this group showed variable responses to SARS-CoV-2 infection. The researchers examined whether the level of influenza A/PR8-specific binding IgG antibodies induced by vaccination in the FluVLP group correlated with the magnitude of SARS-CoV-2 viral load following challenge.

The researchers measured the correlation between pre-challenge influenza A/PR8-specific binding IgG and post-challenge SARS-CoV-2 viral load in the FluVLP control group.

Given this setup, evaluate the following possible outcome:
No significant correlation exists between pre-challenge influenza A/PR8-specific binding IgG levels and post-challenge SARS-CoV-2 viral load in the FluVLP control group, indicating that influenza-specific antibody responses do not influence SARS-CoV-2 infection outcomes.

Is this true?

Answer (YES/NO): NO